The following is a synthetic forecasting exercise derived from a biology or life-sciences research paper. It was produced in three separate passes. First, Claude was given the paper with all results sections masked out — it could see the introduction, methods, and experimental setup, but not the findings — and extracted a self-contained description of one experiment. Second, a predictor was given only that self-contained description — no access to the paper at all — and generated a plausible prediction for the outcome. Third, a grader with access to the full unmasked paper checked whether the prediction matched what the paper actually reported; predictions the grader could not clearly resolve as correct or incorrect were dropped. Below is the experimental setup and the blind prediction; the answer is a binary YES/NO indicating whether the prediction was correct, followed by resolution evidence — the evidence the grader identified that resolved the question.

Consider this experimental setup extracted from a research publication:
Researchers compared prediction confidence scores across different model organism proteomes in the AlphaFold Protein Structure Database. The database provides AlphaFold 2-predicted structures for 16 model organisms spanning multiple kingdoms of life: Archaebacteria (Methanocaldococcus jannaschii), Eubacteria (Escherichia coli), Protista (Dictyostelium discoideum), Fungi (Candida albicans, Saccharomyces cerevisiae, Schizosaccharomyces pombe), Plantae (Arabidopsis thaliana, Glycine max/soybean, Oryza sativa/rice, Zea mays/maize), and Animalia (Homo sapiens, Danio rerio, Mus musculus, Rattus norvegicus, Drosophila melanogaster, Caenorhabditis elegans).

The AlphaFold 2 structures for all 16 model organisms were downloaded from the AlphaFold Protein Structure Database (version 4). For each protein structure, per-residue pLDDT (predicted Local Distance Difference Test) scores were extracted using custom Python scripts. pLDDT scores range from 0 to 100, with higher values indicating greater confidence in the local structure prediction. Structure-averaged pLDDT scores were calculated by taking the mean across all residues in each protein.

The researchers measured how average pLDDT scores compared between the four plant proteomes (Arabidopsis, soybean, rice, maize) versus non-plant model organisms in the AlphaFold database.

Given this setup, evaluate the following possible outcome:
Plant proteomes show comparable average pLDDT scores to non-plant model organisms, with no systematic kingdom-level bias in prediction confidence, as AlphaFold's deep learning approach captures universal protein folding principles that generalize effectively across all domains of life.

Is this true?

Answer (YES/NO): NO